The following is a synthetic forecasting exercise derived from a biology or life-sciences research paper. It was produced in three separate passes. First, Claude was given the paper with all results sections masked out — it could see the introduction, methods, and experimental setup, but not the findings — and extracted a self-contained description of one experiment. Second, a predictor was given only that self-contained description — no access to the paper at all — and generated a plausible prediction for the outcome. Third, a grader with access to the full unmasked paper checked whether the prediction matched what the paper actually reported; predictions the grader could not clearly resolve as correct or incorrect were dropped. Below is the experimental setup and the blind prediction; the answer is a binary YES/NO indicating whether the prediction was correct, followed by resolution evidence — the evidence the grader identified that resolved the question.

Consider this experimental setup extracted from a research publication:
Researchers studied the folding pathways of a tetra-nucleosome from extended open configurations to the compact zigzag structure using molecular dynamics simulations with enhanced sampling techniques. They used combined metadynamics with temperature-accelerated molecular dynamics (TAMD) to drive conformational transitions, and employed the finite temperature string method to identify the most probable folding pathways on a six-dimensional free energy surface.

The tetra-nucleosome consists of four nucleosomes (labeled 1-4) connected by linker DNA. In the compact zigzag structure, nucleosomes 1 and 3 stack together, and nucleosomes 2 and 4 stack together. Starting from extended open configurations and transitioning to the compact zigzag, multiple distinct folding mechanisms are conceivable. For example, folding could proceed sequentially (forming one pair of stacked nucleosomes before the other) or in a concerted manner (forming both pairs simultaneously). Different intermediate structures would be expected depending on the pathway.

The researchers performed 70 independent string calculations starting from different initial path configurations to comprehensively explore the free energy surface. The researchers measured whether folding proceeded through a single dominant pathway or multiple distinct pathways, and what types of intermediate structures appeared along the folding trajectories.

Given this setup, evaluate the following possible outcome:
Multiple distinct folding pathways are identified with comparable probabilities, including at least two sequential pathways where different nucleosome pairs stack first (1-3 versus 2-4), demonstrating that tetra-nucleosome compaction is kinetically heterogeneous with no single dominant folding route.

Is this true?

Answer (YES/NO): YES